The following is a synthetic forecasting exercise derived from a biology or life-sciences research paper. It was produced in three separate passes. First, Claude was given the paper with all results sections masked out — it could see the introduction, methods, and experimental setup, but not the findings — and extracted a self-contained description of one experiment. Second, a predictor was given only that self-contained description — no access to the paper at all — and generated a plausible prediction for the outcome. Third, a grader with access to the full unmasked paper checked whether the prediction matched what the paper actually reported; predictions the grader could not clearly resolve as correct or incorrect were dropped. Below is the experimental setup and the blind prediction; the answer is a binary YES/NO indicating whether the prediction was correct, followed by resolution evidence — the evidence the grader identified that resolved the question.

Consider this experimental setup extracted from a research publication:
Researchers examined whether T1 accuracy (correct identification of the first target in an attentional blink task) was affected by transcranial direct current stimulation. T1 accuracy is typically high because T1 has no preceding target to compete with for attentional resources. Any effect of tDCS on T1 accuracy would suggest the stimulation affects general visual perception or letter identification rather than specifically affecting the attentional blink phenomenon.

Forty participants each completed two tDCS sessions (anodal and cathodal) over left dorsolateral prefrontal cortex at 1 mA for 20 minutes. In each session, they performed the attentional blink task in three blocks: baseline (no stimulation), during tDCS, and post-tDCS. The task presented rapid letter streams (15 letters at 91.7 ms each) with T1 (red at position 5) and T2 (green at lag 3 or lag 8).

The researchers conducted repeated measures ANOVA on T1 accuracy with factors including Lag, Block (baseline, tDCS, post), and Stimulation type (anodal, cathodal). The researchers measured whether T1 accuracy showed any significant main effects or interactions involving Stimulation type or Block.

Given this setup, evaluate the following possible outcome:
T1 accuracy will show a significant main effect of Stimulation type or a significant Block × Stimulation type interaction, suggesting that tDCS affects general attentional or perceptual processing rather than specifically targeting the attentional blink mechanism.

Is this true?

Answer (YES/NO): NO